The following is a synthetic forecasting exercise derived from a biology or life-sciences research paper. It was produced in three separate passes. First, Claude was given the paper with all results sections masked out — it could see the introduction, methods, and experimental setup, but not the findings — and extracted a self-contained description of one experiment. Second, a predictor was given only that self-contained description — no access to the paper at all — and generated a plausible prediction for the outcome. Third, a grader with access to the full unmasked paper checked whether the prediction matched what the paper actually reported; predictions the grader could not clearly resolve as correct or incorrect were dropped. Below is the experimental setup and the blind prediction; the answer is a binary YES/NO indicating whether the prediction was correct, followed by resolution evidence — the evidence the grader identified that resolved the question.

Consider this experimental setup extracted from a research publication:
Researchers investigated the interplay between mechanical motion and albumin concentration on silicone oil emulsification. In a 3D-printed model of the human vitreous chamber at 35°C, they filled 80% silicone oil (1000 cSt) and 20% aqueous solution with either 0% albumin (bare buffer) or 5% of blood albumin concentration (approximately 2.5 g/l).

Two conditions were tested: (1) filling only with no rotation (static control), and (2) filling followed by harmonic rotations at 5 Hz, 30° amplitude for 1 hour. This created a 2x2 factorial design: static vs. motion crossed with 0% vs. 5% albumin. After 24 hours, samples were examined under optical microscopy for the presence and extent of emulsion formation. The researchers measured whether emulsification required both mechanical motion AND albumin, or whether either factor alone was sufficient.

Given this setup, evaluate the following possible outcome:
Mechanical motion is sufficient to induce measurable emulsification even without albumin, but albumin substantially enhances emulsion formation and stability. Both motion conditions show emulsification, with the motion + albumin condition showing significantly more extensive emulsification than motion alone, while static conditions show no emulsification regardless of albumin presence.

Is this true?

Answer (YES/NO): NO